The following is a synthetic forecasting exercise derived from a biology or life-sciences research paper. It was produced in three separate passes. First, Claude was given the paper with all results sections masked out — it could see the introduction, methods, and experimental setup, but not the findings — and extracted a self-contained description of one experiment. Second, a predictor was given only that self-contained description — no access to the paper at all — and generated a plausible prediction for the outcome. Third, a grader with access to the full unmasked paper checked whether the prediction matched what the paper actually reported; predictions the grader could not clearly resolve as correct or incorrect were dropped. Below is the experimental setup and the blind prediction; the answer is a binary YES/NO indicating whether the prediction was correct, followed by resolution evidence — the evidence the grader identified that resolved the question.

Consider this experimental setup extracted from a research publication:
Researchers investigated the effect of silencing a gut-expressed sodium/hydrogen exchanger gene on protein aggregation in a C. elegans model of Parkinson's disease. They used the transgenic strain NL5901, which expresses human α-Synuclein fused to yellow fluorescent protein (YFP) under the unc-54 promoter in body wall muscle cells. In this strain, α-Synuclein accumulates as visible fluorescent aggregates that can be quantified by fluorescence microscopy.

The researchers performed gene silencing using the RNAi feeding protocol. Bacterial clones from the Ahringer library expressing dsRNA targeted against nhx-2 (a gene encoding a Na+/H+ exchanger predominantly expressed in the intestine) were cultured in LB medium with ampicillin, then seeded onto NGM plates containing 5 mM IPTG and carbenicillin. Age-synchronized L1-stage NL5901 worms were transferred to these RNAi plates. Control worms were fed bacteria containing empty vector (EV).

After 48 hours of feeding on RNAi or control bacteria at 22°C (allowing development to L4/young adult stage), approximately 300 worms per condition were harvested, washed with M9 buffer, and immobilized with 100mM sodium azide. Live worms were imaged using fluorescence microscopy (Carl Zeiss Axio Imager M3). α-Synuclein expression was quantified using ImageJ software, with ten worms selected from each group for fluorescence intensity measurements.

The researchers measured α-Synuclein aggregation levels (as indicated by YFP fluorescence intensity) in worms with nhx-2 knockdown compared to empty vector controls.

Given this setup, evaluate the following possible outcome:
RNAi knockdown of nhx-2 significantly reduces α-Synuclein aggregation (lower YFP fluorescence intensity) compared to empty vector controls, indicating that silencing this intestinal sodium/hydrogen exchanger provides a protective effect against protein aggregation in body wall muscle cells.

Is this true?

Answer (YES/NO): YES